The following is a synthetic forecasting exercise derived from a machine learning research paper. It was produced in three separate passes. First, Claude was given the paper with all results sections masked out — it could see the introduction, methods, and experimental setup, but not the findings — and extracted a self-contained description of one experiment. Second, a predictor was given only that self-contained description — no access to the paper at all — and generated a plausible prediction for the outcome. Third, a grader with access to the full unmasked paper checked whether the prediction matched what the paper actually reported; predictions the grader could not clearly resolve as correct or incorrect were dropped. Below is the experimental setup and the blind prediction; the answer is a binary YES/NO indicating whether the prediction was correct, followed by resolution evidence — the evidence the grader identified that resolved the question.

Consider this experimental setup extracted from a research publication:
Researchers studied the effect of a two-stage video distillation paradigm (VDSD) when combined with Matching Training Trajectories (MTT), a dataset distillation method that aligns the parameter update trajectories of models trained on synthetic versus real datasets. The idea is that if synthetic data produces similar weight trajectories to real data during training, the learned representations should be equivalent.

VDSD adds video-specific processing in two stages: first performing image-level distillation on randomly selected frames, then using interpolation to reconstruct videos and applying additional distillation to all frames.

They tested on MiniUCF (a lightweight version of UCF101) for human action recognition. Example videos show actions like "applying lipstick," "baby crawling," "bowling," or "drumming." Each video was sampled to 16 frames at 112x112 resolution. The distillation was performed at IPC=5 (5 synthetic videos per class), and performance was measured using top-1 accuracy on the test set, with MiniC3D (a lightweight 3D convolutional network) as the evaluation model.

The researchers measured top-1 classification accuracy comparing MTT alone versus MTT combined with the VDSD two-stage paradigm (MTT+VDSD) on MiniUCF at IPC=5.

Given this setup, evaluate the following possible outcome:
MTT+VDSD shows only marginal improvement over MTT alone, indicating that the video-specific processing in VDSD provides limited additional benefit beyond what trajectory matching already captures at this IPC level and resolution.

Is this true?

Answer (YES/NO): NO